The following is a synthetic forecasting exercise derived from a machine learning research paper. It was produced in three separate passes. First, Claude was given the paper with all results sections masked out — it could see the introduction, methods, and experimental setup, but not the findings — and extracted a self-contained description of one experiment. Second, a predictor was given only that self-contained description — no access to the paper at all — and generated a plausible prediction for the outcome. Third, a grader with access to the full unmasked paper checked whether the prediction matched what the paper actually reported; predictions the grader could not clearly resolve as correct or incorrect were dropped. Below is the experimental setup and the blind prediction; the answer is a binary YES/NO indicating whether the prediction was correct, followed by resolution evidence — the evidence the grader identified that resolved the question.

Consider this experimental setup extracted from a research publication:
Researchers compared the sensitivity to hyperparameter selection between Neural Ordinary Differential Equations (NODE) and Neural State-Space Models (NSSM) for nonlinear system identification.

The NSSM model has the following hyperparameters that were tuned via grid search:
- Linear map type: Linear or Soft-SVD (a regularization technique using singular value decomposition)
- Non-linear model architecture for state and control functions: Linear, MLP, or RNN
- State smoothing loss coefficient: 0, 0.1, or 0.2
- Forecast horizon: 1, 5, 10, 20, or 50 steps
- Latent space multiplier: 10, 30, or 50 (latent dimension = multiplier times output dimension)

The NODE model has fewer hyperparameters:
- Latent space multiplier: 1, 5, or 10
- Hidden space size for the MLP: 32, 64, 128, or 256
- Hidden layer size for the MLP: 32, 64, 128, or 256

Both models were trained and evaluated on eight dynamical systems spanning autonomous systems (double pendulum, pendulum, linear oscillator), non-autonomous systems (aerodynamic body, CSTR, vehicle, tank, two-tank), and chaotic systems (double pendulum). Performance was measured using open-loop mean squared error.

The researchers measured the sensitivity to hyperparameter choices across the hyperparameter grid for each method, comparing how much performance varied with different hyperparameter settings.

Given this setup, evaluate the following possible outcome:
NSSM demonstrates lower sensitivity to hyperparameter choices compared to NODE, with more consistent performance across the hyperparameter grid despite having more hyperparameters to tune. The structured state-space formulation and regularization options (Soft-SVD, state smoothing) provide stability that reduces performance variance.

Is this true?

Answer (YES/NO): NO